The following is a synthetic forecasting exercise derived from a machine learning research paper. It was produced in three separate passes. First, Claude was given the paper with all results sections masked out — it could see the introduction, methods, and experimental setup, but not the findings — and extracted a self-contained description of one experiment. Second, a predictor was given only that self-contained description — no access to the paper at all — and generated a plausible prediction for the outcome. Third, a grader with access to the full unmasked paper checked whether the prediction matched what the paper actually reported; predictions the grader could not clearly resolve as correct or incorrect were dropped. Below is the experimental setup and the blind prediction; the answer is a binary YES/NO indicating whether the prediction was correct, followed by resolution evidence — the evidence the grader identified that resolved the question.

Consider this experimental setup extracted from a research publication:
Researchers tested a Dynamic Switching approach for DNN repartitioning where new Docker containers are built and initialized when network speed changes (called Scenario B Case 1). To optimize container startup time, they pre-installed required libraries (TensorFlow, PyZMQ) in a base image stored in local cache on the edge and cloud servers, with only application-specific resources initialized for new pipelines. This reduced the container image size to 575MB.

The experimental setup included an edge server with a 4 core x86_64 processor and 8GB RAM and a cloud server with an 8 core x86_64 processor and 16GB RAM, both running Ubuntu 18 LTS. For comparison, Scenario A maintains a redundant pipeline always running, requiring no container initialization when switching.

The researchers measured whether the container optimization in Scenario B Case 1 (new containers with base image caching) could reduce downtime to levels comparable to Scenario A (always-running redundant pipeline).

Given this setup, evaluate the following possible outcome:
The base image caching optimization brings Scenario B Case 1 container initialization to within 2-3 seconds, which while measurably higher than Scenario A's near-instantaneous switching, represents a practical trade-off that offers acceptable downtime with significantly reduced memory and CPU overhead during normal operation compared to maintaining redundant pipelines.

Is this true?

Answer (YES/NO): NO